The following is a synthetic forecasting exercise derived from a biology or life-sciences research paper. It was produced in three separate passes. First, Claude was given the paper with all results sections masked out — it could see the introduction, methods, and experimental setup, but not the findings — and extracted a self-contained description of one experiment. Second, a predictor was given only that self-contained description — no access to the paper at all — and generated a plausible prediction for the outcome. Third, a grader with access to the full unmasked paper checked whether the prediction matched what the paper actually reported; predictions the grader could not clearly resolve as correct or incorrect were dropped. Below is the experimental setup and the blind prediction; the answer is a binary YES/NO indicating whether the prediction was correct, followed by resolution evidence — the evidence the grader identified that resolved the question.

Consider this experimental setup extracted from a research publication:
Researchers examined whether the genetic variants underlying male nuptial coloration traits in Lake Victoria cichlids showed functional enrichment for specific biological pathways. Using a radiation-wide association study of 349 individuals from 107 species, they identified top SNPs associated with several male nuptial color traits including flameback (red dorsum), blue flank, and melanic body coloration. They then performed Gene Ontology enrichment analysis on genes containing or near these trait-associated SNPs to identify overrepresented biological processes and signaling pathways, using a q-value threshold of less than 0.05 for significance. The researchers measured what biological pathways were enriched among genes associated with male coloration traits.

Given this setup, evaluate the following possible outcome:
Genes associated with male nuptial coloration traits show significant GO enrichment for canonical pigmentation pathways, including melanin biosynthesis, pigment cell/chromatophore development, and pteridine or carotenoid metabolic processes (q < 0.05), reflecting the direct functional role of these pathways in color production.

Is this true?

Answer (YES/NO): NO